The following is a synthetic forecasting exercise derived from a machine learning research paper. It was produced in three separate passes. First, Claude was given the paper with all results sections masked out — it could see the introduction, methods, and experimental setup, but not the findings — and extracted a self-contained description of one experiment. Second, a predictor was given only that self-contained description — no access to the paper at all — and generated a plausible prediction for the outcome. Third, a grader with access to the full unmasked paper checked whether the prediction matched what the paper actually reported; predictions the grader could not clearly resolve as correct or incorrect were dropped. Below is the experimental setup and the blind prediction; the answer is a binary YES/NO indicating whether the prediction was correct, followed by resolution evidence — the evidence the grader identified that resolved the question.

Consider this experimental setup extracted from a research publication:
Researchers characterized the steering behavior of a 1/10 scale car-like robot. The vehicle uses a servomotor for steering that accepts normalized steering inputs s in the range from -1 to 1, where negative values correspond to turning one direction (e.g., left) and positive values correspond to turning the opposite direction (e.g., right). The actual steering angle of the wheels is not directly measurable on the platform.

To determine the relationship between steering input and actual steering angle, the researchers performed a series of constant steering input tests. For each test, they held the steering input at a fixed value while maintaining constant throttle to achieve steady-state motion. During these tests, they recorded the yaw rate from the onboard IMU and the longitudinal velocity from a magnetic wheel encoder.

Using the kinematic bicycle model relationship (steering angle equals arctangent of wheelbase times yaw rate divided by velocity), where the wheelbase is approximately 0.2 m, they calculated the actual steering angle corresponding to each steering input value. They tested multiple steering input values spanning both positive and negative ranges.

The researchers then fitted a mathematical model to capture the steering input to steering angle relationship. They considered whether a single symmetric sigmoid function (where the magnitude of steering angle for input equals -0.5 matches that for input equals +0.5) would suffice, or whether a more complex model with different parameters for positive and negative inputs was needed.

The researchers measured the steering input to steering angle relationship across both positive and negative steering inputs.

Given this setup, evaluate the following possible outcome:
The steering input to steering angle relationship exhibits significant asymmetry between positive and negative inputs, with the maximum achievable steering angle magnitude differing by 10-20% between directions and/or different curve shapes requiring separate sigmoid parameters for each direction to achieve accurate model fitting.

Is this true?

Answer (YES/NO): YES